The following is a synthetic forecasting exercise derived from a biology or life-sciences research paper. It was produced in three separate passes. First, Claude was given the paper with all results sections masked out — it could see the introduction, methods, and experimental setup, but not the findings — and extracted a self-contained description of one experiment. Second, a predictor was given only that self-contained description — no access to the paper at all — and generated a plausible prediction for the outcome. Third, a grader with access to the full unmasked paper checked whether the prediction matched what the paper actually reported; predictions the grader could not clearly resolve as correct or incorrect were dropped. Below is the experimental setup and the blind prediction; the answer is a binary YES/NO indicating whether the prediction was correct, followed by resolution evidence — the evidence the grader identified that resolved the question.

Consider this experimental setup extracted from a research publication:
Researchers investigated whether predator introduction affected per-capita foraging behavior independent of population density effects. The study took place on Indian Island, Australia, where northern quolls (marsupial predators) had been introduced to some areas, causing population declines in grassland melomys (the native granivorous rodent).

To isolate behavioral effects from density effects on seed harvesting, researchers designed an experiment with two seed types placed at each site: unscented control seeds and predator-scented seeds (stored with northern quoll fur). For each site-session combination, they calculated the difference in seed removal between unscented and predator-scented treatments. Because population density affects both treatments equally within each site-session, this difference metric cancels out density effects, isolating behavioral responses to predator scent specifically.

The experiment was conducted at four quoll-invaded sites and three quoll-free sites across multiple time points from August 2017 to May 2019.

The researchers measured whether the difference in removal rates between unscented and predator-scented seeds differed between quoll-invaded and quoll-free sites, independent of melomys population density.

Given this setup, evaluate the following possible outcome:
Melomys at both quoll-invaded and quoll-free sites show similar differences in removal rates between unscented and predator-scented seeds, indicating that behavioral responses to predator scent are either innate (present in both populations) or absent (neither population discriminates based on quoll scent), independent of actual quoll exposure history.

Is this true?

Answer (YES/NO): NO